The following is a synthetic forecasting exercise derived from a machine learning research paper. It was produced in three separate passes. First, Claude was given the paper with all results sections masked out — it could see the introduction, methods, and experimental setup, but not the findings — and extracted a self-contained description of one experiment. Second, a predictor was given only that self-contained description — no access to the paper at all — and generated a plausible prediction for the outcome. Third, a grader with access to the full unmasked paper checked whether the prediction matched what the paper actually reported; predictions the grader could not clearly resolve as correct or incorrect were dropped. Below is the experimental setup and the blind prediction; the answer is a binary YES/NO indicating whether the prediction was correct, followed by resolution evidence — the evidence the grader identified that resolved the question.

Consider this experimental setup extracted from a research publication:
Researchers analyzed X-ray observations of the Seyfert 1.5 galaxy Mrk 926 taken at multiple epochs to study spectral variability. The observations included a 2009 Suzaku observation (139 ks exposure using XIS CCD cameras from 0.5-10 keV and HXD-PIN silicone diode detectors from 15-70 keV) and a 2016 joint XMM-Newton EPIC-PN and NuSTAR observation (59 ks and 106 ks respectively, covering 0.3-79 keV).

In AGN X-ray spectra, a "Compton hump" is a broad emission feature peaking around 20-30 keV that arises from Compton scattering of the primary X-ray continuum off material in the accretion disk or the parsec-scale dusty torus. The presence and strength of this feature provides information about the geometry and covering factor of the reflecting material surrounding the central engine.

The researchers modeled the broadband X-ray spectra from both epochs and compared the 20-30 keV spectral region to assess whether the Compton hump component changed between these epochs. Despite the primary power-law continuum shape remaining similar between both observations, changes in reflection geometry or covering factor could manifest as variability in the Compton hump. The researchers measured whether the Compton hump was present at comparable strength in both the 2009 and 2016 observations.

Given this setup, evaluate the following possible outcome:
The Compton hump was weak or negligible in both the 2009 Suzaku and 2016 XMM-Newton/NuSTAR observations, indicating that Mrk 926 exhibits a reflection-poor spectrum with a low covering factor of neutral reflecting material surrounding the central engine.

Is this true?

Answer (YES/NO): NO